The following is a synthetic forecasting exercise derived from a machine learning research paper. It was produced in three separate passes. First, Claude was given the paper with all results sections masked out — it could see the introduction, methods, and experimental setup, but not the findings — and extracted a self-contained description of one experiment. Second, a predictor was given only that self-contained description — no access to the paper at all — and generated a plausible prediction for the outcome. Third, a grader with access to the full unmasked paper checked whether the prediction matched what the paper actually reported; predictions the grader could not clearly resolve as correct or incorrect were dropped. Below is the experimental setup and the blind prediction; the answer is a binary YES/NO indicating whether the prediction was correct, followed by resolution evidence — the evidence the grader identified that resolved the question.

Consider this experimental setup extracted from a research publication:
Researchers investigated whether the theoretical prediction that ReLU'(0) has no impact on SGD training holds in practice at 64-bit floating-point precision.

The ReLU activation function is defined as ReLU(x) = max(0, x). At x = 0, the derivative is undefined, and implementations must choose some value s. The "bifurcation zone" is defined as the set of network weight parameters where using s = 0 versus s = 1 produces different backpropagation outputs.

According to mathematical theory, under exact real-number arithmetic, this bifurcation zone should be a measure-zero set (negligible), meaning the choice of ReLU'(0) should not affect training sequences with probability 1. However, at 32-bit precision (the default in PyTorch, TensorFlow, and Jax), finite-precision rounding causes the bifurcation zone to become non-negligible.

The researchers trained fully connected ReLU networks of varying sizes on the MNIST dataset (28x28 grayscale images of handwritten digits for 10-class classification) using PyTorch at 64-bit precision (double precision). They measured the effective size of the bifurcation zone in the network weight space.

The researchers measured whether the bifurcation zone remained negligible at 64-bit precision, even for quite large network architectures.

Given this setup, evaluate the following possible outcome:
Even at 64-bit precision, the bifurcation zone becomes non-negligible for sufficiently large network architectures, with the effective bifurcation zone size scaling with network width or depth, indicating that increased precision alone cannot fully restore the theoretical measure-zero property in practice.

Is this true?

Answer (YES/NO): NO